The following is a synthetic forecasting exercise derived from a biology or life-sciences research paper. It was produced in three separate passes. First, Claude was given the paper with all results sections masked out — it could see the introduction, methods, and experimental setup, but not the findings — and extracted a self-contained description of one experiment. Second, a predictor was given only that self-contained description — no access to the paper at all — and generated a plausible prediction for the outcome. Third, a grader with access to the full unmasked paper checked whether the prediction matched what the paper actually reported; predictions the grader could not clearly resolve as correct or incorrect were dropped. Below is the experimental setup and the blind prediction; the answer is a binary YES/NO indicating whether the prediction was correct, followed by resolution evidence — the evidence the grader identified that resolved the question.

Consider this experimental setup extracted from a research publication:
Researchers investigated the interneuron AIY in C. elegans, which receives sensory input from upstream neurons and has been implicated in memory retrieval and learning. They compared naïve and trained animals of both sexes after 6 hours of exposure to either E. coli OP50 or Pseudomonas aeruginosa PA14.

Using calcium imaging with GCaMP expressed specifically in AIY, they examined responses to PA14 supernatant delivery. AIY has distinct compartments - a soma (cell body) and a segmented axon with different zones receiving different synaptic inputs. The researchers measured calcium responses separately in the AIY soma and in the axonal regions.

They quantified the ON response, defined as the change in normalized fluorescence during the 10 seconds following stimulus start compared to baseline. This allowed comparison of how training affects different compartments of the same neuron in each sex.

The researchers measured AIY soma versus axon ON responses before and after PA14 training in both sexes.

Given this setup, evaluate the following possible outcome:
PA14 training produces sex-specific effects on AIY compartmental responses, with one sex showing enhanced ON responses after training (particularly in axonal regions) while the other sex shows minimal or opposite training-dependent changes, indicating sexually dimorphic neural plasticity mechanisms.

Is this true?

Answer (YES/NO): NO